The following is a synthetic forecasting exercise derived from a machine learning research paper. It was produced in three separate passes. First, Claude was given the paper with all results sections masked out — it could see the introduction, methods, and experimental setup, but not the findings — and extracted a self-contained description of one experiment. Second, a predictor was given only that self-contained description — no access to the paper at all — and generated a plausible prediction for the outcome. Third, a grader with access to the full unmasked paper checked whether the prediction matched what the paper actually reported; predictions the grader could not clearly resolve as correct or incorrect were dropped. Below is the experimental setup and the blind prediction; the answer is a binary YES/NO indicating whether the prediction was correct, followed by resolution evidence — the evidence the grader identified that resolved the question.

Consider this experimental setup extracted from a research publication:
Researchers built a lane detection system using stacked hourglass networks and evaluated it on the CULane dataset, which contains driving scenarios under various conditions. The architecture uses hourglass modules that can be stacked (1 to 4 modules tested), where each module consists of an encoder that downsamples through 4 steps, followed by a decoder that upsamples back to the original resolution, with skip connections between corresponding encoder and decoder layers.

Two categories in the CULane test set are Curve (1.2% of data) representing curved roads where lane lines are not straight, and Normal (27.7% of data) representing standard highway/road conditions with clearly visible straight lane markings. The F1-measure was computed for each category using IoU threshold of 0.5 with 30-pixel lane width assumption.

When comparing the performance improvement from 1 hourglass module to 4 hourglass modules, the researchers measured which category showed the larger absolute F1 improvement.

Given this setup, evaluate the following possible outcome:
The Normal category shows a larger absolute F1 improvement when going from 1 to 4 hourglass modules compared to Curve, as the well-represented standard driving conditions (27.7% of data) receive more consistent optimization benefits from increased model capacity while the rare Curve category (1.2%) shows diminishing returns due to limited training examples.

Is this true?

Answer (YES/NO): YES